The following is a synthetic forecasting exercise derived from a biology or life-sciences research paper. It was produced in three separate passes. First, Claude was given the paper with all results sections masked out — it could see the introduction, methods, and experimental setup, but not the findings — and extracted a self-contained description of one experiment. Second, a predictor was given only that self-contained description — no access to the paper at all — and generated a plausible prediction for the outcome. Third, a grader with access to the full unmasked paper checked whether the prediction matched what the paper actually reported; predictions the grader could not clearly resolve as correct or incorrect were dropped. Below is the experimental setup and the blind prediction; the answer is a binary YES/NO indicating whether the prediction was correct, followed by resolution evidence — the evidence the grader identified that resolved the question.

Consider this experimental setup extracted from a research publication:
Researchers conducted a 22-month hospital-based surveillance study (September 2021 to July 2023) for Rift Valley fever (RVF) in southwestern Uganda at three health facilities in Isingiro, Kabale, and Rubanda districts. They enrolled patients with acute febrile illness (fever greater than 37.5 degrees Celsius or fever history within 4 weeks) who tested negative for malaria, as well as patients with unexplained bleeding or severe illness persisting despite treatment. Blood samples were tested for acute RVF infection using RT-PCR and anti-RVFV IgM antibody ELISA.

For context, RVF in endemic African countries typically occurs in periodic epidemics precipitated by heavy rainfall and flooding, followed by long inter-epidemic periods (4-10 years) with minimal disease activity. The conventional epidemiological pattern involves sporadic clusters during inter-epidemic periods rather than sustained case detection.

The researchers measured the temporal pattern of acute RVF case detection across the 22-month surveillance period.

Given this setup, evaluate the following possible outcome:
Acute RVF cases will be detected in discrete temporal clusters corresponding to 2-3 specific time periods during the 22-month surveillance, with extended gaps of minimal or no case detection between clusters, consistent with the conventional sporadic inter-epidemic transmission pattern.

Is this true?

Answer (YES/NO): NO